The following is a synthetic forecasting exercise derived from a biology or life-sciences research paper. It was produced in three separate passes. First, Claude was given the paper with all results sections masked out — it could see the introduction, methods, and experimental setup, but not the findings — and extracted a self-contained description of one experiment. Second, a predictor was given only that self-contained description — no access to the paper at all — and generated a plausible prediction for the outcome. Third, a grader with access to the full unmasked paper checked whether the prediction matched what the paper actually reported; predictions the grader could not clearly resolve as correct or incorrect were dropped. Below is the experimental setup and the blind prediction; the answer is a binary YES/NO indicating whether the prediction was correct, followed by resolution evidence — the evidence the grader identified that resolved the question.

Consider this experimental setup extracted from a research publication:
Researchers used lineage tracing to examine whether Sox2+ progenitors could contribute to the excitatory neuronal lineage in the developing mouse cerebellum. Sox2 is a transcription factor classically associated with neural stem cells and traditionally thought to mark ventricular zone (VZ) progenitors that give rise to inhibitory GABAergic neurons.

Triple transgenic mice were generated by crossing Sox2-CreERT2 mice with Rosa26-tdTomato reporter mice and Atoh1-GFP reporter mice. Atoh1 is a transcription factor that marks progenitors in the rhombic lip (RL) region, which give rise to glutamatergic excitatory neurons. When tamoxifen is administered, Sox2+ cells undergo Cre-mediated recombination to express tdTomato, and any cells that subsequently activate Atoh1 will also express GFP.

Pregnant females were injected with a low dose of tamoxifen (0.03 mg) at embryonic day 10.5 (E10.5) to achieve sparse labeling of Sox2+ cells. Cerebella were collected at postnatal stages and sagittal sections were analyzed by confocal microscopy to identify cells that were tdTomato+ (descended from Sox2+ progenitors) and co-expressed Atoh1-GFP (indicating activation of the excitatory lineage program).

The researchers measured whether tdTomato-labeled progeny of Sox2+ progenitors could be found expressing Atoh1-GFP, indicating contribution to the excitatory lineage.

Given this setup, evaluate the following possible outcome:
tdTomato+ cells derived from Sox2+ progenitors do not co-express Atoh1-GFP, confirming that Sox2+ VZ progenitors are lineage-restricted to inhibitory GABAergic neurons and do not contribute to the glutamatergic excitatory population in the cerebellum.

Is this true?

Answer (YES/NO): NO